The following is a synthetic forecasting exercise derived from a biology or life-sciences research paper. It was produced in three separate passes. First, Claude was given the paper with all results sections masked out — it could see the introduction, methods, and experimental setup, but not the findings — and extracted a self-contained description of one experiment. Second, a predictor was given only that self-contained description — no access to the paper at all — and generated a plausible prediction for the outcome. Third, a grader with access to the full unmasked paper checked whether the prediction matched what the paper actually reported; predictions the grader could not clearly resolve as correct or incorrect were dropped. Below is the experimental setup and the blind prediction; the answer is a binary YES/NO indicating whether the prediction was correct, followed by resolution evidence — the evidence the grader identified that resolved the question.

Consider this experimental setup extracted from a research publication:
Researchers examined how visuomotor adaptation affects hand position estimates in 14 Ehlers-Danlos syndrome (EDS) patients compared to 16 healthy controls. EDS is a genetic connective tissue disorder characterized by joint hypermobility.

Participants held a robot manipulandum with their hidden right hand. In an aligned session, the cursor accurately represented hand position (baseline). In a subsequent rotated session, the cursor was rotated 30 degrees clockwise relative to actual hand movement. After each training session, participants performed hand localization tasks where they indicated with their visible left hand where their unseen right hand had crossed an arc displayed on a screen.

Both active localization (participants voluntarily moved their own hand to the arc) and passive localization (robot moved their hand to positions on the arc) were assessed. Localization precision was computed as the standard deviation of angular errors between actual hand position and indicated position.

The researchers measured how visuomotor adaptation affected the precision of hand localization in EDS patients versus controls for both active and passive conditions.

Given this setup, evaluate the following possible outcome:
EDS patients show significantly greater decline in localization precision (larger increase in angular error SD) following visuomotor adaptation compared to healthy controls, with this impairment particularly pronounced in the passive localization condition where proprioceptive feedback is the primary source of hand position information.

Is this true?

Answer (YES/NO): NO